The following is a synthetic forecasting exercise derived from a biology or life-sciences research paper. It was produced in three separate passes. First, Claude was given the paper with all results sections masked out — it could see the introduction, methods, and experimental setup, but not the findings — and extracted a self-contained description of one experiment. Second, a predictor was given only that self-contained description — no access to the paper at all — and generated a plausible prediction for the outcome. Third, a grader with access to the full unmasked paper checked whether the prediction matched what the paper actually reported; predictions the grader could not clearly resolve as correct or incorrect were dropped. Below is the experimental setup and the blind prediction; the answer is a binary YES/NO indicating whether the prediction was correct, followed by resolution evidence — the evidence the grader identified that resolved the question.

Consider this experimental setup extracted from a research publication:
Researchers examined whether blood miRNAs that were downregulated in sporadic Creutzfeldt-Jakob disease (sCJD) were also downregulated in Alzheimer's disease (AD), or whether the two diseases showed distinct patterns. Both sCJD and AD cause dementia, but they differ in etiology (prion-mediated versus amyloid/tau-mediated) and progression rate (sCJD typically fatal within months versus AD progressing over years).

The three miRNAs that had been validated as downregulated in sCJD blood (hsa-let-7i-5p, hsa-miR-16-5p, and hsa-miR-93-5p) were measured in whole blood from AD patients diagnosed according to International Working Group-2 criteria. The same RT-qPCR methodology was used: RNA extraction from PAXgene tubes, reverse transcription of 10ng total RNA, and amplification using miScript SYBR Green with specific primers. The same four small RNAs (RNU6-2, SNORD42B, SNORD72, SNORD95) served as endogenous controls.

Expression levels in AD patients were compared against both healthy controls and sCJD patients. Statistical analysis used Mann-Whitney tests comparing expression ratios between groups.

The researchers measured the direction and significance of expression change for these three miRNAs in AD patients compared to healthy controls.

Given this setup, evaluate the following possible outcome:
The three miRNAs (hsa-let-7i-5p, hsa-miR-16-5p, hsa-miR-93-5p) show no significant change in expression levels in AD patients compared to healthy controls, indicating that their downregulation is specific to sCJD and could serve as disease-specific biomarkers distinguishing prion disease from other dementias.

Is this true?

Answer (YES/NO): NO